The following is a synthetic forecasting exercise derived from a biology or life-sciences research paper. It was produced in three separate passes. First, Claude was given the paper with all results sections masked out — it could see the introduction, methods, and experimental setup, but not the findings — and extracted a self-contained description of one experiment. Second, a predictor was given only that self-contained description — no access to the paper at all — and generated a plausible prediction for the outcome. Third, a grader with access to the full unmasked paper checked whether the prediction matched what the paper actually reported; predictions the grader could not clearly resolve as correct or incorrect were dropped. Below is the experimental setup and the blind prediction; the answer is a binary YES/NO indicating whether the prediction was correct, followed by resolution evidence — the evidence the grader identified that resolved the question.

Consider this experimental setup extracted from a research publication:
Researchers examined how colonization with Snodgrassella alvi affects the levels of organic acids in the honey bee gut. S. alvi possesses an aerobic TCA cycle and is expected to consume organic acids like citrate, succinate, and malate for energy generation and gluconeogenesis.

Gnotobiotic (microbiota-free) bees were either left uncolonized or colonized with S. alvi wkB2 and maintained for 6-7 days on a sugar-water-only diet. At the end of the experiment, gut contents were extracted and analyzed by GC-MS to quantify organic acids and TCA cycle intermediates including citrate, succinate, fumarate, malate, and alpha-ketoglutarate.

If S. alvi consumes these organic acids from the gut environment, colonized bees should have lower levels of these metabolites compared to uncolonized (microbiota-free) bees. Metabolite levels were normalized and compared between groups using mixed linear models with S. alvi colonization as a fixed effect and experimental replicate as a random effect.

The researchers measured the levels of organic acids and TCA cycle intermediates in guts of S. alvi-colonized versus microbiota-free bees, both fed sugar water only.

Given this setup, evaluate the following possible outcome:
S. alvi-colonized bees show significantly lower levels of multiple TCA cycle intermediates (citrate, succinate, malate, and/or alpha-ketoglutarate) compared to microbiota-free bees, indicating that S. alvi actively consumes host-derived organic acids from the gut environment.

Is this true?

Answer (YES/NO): YES